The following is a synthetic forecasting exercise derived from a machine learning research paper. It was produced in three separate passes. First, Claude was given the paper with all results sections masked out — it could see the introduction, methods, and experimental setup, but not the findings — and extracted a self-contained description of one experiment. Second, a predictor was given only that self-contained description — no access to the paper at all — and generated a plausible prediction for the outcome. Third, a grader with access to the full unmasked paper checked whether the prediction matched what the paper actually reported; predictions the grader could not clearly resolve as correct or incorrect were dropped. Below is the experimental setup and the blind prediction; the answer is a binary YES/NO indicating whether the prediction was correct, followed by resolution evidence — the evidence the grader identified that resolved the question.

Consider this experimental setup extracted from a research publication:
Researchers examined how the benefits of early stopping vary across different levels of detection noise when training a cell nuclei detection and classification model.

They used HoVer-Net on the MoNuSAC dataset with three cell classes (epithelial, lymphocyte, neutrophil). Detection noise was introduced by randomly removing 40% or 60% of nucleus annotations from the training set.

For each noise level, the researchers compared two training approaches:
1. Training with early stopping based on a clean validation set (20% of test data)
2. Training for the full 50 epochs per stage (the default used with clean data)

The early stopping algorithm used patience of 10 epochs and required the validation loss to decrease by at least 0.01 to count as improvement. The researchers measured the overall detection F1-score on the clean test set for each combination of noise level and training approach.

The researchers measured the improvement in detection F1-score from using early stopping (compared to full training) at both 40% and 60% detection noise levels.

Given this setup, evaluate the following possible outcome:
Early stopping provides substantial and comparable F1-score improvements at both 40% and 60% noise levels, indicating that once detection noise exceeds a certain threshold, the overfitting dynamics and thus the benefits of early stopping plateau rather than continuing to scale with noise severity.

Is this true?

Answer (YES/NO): NO